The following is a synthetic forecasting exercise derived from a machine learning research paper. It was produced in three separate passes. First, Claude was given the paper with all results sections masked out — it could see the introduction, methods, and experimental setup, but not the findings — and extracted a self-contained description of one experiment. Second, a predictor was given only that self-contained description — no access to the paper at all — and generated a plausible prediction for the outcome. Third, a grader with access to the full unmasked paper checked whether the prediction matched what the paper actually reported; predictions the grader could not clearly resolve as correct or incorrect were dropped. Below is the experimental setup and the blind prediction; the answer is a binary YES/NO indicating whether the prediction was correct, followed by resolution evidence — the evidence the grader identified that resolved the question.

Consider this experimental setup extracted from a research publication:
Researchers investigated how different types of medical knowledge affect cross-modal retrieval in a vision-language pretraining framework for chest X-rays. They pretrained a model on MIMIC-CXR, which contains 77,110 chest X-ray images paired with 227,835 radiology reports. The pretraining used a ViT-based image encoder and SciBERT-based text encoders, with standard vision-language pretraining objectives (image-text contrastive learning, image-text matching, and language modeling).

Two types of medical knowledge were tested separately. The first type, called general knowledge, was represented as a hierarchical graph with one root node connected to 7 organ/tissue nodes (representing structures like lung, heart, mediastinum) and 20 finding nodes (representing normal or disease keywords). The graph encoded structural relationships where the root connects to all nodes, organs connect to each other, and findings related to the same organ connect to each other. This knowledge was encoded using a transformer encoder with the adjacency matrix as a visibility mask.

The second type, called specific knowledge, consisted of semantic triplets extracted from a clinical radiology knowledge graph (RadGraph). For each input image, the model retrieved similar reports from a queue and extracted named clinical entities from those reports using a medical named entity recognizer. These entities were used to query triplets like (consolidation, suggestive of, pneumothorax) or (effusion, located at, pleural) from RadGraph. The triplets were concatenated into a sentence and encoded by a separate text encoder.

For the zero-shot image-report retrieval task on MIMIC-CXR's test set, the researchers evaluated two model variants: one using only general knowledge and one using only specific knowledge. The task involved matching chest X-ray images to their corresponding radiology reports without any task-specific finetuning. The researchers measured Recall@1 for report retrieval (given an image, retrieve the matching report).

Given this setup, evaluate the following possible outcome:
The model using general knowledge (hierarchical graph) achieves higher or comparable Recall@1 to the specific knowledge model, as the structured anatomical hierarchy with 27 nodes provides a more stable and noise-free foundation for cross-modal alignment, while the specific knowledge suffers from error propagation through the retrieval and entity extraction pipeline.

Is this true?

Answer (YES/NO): YES